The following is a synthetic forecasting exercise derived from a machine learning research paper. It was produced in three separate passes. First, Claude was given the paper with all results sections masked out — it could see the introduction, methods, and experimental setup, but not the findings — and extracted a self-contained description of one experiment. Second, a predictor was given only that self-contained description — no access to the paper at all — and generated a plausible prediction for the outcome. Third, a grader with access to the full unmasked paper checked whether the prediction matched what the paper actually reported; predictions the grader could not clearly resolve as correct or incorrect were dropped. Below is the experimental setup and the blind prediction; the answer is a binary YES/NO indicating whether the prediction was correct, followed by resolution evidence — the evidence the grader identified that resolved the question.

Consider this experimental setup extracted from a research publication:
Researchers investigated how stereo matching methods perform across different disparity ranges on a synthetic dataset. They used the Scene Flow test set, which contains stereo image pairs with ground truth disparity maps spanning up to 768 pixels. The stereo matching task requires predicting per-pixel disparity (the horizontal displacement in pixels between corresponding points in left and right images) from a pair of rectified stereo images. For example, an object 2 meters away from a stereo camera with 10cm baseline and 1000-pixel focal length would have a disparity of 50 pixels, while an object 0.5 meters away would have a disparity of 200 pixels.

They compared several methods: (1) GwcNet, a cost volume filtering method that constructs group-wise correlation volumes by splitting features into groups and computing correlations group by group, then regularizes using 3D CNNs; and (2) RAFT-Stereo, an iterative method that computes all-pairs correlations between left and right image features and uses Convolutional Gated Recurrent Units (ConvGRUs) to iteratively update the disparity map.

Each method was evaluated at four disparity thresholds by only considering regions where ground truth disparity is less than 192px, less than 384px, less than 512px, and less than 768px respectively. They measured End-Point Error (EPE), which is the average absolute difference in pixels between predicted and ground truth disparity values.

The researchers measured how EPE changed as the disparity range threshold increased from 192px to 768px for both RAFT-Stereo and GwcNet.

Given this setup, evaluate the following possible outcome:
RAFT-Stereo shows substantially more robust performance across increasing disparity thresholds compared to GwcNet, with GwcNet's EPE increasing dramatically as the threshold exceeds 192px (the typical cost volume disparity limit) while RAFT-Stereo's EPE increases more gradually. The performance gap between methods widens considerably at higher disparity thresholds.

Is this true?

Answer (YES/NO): YES